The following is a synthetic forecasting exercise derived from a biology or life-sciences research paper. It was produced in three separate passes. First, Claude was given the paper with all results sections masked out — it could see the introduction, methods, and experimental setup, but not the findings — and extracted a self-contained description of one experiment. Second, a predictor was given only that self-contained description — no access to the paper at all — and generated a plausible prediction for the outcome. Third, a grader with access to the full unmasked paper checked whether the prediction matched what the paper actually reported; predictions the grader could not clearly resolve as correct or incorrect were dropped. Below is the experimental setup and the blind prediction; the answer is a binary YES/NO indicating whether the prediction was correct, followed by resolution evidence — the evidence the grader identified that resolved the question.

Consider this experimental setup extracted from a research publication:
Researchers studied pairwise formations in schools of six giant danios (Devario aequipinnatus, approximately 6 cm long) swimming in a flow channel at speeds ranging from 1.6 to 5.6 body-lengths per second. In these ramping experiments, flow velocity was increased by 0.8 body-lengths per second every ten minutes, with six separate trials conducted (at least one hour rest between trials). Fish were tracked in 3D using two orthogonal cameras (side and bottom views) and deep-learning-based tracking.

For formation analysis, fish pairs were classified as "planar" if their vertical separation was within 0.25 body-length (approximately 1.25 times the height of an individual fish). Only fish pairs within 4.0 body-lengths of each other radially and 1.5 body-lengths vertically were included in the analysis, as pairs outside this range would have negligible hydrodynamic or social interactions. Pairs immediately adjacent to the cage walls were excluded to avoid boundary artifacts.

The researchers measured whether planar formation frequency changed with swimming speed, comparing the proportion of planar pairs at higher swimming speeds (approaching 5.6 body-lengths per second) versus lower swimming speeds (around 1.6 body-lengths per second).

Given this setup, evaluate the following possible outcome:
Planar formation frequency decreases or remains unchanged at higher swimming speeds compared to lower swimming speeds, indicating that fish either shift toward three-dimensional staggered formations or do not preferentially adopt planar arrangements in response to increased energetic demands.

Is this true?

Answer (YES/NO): YES